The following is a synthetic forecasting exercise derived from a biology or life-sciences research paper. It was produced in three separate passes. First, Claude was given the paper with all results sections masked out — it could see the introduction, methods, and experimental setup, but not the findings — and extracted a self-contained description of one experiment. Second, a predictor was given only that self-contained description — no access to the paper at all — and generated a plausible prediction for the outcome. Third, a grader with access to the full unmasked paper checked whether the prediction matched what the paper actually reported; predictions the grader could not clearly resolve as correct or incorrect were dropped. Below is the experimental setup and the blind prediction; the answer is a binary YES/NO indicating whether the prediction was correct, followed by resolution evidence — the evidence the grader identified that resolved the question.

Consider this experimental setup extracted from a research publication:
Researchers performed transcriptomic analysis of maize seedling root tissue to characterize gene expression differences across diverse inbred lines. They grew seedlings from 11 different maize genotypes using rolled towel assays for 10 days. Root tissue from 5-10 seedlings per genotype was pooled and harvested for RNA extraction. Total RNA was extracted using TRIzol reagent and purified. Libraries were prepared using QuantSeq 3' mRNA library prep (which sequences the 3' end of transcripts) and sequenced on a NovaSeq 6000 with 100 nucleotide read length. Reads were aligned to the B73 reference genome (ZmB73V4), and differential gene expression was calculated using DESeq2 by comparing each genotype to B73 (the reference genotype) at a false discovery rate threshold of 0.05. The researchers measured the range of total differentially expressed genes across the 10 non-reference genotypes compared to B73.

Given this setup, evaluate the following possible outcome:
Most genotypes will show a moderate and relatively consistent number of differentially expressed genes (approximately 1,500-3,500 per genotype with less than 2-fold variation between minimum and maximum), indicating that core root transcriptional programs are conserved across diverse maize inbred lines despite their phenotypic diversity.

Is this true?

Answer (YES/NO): NO